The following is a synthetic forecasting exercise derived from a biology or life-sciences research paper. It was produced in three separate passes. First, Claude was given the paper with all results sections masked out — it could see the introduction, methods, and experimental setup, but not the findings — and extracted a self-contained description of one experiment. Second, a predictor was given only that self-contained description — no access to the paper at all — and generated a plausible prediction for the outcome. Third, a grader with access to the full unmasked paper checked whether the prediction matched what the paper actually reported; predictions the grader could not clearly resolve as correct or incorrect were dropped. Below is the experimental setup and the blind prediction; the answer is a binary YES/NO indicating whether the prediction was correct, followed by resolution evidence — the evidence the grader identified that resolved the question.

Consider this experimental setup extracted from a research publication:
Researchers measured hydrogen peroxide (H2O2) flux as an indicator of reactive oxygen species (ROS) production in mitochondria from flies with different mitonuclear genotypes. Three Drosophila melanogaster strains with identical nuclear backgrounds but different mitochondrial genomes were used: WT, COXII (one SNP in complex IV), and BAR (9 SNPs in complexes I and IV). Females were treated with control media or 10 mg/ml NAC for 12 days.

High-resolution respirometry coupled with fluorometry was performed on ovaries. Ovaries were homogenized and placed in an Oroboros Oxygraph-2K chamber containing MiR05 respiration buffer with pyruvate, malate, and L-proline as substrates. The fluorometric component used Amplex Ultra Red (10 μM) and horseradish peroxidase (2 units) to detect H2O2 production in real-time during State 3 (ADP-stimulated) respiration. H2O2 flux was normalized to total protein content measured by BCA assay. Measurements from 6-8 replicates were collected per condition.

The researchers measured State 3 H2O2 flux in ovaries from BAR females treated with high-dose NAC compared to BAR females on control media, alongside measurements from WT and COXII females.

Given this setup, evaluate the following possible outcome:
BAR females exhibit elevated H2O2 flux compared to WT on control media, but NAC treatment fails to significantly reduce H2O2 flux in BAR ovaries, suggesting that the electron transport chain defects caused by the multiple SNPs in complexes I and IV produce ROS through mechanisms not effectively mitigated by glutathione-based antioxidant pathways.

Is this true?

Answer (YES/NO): NO